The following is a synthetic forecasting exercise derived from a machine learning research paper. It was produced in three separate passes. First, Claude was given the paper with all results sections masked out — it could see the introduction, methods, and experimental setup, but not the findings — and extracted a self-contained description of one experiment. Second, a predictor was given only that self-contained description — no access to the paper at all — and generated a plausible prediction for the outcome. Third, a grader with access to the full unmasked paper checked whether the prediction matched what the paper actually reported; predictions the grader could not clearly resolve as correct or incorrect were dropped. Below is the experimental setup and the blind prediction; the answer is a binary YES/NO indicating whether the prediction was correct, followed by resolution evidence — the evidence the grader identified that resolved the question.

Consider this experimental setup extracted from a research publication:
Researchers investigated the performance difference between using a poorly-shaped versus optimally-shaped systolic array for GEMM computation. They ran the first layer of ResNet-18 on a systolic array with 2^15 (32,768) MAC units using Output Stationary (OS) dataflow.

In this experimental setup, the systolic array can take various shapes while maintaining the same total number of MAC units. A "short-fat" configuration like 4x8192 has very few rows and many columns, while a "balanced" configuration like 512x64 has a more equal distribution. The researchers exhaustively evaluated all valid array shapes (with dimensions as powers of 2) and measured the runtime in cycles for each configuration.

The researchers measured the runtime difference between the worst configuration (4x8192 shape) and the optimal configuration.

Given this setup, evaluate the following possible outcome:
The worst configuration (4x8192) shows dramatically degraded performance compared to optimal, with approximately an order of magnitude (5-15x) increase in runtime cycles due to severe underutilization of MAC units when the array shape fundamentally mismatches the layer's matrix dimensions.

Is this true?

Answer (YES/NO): NO